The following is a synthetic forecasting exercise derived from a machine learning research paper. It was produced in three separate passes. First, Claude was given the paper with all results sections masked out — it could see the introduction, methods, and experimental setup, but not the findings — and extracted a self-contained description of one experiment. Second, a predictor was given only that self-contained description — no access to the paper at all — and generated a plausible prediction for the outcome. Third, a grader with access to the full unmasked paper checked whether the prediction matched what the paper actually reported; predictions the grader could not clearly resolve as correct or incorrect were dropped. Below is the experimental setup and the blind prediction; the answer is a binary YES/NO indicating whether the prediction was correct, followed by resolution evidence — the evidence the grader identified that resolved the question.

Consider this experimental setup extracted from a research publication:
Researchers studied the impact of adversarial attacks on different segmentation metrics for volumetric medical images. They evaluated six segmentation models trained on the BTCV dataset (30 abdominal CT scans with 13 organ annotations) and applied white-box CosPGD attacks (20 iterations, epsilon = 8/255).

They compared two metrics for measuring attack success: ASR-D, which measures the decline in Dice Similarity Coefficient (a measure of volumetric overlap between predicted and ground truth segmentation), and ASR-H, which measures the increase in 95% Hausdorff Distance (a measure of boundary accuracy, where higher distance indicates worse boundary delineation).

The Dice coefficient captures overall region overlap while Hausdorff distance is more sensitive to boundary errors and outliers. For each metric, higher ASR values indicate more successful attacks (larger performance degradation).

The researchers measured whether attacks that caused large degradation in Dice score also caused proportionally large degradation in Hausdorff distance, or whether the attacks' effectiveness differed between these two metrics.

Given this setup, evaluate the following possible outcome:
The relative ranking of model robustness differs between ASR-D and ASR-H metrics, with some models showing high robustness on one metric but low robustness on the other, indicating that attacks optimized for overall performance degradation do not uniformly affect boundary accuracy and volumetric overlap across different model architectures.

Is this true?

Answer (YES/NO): YES